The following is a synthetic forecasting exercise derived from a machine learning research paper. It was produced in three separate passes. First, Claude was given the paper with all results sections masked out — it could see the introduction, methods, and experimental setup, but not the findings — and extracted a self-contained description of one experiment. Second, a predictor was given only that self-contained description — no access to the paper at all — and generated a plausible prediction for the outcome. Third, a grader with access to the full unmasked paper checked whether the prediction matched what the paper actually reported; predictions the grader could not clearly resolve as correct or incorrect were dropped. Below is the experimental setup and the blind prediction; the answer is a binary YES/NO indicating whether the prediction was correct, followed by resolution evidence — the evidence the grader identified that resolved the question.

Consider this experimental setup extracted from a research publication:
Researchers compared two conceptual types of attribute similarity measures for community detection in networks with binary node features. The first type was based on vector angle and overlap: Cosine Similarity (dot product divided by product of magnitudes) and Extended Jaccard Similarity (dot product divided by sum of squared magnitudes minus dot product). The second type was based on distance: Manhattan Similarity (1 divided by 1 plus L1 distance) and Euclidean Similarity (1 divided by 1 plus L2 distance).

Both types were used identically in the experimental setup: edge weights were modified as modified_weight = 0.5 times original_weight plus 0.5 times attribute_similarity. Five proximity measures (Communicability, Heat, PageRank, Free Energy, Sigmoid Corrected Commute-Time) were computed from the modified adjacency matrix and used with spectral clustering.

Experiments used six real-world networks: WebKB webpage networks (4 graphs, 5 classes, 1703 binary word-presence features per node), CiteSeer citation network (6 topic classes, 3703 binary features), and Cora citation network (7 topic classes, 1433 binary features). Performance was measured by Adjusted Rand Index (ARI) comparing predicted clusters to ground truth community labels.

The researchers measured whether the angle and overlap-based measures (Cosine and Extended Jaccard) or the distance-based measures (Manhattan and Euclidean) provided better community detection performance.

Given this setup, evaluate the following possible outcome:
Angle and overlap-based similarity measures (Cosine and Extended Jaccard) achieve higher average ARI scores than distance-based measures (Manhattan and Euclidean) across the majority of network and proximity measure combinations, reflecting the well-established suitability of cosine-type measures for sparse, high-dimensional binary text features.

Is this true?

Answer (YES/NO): YES